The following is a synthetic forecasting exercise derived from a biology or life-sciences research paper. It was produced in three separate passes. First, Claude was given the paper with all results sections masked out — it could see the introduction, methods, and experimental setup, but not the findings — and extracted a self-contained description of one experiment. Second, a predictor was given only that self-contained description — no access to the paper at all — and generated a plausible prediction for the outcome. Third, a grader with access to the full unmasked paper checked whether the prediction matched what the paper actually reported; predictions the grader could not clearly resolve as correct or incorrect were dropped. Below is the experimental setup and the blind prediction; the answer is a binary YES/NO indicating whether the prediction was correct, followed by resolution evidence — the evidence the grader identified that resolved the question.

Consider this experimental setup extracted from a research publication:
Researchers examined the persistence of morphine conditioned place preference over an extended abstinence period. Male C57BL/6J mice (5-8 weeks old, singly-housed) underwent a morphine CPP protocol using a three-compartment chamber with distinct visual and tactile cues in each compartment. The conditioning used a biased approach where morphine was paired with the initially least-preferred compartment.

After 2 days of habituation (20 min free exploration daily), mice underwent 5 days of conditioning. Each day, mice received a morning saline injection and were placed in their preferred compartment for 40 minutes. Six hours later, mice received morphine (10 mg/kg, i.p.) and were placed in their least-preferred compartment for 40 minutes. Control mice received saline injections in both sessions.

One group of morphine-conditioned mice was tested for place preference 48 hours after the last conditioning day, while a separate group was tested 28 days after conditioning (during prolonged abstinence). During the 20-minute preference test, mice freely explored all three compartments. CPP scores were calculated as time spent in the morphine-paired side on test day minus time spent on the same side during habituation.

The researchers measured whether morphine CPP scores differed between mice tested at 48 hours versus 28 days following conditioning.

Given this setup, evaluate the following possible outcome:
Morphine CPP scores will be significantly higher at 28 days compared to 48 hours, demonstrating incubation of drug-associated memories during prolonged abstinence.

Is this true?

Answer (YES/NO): NO